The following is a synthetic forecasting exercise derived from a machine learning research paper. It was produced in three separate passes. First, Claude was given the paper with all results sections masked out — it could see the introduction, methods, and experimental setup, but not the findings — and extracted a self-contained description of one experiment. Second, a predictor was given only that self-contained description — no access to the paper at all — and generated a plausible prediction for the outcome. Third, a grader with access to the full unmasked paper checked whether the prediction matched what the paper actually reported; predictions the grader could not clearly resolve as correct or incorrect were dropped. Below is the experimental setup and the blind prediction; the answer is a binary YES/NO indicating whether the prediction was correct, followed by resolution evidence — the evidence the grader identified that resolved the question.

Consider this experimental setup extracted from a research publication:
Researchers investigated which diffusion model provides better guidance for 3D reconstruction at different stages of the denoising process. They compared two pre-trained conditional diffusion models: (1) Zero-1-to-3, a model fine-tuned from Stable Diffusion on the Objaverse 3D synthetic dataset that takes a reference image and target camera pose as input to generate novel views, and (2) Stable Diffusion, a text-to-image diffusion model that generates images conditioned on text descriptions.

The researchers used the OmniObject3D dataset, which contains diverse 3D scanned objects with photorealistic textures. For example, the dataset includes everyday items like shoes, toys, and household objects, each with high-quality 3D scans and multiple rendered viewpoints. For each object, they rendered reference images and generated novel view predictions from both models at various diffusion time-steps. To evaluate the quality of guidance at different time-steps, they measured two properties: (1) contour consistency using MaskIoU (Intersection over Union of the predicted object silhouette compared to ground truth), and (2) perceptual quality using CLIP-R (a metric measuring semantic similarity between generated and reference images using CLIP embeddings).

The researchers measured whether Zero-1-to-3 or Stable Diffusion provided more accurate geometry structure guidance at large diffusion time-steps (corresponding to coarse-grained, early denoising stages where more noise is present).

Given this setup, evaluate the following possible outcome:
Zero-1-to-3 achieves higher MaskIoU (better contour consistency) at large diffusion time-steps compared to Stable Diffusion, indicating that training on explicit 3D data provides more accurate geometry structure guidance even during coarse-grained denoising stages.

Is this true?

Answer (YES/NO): YES